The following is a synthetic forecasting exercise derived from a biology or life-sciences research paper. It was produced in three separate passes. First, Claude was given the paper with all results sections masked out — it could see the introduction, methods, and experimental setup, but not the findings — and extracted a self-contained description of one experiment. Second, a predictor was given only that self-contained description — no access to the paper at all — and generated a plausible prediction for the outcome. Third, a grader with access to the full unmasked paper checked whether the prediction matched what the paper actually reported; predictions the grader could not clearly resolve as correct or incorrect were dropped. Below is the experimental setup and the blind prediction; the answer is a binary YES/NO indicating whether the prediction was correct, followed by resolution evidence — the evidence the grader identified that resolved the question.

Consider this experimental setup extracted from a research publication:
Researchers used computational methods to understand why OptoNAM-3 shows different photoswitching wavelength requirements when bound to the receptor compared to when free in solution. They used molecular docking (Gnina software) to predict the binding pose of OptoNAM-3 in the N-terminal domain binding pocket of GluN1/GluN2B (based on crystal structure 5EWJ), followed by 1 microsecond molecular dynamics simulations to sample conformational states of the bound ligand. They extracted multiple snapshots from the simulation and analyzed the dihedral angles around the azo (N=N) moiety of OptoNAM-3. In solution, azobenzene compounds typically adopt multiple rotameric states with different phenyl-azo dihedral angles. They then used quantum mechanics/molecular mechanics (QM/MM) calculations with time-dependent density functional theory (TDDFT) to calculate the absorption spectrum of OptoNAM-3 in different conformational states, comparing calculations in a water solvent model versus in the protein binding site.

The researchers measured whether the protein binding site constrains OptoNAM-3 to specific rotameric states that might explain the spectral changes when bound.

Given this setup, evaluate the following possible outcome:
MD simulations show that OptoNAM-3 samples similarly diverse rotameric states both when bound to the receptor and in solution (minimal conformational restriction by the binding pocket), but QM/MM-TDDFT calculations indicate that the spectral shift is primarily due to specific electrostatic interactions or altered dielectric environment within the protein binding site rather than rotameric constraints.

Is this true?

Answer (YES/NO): NO